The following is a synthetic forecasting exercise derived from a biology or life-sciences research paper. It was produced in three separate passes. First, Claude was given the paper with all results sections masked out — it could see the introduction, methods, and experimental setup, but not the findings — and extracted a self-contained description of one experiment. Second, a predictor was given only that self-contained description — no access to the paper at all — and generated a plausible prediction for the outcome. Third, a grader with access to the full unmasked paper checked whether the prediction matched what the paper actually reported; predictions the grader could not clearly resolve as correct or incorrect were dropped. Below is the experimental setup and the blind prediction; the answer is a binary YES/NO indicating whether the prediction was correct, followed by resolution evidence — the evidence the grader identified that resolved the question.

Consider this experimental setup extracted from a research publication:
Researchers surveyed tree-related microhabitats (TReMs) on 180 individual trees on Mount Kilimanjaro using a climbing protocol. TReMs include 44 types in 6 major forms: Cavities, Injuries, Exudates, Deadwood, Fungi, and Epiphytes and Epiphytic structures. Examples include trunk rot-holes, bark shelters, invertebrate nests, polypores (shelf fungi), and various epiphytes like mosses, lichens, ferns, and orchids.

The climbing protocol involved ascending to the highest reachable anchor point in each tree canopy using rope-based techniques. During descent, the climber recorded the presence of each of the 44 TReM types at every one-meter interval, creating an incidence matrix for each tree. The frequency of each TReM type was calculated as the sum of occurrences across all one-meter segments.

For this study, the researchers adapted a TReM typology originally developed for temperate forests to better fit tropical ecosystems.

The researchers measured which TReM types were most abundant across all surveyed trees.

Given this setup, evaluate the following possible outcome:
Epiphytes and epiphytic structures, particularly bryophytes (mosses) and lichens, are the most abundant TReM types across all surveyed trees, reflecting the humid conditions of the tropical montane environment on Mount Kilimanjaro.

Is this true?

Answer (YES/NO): YES